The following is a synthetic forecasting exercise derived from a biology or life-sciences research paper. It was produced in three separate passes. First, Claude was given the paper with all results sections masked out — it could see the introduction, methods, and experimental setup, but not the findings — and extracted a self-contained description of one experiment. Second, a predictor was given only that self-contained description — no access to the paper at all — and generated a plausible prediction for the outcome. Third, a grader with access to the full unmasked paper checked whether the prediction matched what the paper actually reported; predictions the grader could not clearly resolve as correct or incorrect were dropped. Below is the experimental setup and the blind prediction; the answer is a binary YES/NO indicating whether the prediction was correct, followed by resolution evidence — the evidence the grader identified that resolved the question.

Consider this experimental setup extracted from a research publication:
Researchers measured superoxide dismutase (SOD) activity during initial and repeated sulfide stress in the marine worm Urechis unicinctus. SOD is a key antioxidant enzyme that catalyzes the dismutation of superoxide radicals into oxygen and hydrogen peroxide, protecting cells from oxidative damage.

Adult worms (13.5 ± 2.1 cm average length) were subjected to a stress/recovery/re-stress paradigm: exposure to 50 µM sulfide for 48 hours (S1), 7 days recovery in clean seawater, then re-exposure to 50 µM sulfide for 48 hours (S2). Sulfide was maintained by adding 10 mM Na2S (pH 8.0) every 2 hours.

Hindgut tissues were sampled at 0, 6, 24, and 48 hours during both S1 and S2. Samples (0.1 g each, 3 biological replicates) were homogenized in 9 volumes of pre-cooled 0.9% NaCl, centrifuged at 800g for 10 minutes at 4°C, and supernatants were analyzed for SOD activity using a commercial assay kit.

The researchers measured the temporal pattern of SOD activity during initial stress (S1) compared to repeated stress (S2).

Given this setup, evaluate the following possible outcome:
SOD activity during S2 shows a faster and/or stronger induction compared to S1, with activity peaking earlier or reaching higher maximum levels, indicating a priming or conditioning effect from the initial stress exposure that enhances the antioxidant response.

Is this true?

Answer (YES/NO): YES